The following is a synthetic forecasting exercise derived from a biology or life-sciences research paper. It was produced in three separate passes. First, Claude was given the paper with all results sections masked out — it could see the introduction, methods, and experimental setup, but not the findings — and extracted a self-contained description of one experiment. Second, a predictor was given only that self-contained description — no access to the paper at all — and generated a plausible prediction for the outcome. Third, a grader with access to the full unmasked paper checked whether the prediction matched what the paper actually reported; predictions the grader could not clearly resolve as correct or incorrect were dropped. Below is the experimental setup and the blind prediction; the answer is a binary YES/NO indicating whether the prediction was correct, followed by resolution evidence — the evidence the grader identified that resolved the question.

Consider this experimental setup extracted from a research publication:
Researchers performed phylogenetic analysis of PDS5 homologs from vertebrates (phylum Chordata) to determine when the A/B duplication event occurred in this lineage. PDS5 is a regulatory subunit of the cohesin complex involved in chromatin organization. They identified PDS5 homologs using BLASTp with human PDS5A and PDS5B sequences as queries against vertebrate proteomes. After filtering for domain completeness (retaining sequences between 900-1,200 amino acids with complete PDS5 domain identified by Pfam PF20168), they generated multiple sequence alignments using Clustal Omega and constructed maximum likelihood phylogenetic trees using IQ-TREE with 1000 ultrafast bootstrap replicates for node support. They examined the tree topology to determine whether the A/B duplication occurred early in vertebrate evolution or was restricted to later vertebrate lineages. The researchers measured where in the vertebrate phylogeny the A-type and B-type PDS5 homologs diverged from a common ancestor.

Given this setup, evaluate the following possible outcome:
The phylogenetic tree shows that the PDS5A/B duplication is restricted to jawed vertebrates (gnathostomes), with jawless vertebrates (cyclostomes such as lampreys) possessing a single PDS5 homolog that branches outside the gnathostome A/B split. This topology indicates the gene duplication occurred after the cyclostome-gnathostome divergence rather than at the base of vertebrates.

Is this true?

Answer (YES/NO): NO